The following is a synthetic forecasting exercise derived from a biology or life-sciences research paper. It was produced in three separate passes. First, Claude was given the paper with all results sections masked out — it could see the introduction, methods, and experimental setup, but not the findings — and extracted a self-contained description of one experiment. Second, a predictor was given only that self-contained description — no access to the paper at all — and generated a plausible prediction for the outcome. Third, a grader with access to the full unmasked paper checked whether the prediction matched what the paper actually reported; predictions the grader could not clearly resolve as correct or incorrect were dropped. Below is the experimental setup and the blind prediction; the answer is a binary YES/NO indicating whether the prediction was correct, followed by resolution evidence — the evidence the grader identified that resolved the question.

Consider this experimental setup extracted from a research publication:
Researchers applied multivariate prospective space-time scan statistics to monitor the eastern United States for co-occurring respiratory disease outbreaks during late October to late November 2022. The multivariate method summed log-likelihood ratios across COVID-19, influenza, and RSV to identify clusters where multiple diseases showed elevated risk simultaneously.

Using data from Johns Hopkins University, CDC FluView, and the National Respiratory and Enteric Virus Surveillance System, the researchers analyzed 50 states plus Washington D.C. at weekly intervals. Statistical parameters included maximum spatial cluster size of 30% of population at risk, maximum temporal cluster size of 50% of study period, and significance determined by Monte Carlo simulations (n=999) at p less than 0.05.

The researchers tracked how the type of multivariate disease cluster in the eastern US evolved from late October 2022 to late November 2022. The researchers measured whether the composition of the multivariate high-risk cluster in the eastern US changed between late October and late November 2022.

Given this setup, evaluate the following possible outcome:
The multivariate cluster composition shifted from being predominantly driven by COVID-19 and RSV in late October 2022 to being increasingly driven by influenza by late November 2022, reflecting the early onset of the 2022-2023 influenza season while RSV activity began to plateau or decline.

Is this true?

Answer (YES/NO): NO